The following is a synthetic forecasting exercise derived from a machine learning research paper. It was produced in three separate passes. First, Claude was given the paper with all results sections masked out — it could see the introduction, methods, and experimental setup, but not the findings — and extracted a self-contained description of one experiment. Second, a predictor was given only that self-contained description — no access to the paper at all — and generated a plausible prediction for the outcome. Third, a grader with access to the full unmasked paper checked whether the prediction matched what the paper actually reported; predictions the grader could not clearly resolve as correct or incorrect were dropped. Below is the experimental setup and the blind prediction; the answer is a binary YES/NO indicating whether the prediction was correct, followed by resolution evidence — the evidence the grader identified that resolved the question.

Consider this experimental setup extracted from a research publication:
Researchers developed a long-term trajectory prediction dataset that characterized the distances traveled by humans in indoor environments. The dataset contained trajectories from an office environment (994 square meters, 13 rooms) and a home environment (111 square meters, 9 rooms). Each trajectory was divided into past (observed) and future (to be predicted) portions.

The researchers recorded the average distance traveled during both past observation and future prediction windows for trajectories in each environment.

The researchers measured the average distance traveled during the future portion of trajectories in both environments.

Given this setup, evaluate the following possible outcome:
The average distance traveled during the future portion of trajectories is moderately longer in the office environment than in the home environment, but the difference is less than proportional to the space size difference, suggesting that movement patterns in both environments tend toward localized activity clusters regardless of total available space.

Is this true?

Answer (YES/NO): YES